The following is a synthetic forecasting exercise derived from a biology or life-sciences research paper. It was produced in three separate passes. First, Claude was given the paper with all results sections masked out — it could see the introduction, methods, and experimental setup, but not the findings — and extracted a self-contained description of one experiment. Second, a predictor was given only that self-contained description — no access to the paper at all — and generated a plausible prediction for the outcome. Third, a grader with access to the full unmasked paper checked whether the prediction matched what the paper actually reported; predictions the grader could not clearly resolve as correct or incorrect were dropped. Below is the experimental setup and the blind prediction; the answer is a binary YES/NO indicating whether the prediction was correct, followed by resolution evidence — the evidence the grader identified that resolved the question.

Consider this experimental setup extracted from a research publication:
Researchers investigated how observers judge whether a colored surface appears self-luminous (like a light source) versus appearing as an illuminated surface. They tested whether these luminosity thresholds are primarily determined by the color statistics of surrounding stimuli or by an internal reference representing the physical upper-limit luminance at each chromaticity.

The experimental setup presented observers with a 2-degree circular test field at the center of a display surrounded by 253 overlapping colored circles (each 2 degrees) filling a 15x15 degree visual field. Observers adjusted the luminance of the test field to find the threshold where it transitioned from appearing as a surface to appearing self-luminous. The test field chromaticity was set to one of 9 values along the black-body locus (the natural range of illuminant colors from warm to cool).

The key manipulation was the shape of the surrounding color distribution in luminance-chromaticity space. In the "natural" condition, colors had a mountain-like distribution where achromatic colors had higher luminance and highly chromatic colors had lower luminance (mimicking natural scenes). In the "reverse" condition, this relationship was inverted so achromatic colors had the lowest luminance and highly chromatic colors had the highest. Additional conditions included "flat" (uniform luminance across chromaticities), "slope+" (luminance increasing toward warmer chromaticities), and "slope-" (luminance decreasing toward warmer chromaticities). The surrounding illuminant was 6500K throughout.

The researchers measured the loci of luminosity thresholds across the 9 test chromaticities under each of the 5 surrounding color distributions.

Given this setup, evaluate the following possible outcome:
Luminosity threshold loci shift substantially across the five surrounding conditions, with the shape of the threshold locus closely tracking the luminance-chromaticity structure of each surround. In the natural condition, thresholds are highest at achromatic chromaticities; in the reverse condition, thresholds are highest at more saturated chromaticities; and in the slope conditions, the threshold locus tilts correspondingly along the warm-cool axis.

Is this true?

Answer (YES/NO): NO